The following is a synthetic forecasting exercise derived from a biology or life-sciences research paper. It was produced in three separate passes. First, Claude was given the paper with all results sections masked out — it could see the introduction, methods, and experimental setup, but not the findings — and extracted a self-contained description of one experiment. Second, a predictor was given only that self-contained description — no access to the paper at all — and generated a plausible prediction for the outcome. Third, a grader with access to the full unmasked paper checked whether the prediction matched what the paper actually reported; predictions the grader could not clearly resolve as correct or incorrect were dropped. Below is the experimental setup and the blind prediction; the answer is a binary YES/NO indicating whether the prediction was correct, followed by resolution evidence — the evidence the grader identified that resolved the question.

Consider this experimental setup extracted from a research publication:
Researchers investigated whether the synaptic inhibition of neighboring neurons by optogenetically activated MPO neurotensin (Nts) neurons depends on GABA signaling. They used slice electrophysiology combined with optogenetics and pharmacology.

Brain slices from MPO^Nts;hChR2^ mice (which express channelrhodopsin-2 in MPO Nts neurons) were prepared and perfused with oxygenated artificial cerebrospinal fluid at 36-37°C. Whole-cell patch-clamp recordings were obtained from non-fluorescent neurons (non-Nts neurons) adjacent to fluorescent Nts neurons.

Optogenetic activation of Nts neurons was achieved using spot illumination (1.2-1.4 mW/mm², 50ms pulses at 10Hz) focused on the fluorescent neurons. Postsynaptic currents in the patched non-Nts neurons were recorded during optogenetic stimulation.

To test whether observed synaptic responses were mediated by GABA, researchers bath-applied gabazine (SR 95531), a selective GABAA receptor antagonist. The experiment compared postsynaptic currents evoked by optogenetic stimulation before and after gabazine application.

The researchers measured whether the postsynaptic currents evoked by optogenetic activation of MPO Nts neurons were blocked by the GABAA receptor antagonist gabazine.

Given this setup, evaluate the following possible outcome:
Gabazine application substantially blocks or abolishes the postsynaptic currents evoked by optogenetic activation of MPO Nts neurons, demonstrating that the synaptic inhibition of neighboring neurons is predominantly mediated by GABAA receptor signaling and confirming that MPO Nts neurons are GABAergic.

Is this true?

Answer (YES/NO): YES